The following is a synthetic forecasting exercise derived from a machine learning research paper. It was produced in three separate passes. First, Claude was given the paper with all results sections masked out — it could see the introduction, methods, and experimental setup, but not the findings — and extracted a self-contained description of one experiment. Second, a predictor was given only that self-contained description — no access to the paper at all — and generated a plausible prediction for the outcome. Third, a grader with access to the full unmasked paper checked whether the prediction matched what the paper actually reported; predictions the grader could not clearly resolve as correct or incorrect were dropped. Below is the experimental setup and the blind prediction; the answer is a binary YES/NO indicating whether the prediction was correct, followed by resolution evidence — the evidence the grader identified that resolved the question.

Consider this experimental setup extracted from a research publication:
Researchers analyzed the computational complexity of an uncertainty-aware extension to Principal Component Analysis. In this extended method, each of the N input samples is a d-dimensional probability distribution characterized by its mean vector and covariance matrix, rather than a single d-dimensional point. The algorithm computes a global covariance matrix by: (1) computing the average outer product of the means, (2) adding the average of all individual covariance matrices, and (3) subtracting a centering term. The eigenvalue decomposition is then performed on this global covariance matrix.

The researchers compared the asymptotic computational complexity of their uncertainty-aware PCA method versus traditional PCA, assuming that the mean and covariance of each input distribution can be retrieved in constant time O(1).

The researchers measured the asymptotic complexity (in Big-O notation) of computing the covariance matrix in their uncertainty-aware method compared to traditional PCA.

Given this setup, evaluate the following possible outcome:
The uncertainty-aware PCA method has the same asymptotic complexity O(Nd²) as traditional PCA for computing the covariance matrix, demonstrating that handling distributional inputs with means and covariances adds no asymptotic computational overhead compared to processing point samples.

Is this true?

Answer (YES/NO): YES